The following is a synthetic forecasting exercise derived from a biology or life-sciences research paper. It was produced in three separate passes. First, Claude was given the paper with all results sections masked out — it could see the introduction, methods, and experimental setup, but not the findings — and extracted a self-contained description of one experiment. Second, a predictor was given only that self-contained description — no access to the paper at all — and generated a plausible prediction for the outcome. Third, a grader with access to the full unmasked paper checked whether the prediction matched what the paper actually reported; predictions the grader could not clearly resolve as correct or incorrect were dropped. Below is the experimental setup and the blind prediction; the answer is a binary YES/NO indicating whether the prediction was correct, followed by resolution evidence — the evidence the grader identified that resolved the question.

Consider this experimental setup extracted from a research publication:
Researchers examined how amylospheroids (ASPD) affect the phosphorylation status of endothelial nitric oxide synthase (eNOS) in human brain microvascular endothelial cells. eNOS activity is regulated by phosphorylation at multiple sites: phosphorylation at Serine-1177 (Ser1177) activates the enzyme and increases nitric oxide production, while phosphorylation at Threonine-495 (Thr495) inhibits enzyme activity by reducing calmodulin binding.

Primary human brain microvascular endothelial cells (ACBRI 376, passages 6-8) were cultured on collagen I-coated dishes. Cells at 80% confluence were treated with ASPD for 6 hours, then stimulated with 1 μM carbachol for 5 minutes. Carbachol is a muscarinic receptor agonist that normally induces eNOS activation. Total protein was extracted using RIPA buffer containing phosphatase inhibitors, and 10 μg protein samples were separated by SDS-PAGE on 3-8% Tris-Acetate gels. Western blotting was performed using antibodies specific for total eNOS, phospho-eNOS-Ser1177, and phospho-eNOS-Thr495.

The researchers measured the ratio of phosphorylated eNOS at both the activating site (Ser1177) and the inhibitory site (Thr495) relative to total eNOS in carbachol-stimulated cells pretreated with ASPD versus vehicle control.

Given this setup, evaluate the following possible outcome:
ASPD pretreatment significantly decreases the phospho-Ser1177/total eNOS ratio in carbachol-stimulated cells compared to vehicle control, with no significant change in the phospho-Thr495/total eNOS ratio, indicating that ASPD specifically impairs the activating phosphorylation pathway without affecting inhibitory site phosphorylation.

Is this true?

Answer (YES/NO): NO